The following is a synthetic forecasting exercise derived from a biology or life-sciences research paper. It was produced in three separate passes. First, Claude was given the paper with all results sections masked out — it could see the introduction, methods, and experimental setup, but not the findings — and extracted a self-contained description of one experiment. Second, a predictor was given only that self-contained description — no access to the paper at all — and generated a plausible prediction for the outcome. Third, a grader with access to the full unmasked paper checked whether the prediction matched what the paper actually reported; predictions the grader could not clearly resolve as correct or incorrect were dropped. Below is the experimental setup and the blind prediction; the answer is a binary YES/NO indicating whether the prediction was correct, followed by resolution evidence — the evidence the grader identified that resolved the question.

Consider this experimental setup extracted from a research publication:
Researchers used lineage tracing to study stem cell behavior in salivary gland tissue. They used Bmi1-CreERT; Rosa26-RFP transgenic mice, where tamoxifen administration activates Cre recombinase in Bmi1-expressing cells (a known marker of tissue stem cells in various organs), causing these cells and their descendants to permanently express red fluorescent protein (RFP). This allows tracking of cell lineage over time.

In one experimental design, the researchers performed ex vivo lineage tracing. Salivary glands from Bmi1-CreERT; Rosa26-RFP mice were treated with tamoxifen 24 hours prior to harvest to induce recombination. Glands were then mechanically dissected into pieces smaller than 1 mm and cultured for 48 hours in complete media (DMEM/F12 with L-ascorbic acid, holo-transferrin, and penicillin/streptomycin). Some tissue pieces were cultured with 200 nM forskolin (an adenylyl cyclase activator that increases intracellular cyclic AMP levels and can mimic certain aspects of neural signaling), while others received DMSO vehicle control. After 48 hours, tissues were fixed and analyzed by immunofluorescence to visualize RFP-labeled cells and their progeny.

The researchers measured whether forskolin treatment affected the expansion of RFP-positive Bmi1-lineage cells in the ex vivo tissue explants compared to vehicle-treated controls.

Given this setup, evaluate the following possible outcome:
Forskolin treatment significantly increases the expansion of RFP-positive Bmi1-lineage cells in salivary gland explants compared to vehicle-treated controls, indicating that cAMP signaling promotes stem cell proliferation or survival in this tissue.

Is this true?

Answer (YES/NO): NO